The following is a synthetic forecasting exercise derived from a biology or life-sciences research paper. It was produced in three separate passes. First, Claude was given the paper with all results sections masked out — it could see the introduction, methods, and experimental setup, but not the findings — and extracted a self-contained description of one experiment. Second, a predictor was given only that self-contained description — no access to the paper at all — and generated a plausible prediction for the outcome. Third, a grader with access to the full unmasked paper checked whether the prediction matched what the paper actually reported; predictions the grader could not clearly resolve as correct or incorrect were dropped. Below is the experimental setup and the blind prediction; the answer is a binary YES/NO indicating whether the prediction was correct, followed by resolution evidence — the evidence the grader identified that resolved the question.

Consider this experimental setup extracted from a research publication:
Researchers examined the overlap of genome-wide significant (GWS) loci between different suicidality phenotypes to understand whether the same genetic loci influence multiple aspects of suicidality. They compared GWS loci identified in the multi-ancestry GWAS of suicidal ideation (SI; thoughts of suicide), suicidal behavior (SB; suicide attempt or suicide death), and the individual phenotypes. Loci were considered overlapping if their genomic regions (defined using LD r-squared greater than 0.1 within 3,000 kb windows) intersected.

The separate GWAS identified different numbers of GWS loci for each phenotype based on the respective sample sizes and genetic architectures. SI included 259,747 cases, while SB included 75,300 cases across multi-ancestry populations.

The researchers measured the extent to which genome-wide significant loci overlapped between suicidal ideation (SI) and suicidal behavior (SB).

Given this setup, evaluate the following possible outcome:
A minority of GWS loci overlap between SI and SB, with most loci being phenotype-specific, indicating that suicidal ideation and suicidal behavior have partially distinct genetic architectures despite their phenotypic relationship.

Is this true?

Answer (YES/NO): YES